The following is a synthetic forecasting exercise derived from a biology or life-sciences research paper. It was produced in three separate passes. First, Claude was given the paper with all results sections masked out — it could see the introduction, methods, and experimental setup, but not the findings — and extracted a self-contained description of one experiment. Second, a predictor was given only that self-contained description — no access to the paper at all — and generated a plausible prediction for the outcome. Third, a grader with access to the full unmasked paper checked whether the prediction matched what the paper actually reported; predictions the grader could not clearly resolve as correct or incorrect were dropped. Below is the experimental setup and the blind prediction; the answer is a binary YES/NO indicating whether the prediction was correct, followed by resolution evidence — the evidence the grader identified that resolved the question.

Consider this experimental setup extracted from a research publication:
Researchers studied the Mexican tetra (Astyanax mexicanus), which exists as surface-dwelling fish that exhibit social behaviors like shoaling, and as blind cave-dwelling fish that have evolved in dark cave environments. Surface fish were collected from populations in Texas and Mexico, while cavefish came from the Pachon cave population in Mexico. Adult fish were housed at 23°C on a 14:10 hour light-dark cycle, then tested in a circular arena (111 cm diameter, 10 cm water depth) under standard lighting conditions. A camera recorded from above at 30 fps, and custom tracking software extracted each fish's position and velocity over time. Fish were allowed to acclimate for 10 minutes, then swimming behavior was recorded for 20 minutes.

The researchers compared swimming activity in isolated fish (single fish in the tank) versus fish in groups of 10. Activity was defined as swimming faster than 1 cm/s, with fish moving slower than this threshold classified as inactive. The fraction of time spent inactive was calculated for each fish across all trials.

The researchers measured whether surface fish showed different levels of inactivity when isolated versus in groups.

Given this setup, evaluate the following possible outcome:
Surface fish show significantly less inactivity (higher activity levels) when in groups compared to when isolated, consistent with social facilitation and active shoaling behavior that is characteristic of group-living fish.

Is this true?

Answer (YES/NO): YES